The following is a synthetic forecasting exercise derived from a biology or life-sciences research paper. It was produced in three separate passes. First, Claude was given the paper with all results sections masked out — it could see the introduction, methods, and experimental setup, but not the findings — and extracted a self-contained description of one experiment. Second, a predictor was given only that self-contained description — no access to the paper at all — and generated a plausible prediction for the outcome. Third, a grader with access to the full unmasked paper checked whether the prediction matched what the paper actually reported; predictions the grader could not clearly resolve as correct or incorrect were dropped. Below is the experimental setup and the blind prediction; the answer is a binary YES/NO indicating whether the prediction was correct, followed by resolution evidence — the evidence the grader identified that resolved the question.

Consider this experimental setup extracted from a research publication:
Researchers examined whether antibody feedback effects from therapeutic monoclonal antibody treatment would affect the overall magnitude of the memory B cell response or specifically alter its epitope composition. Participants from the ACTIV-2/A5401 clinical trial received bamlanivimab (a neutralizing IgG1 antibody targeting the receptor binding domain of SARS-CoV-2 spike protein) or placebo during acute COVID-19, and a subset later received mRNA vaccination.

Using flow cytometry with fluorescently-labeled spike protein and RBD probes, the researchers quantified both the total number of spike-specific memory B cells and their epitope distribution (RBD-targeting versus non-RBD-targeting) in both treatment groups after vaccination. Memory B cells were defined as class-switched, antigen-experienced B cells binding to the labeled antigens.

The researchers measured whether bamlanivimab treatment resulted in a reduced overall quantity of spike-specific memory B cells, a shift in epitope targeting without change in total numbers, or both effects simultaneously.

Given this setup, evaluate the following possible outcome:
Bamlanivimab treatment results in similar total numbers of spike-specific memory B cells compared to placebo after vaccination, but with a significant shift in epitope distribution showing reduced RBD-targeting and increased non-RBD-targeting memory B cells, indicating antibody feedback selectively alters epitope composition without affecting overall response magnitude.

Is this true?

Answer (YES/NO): YES